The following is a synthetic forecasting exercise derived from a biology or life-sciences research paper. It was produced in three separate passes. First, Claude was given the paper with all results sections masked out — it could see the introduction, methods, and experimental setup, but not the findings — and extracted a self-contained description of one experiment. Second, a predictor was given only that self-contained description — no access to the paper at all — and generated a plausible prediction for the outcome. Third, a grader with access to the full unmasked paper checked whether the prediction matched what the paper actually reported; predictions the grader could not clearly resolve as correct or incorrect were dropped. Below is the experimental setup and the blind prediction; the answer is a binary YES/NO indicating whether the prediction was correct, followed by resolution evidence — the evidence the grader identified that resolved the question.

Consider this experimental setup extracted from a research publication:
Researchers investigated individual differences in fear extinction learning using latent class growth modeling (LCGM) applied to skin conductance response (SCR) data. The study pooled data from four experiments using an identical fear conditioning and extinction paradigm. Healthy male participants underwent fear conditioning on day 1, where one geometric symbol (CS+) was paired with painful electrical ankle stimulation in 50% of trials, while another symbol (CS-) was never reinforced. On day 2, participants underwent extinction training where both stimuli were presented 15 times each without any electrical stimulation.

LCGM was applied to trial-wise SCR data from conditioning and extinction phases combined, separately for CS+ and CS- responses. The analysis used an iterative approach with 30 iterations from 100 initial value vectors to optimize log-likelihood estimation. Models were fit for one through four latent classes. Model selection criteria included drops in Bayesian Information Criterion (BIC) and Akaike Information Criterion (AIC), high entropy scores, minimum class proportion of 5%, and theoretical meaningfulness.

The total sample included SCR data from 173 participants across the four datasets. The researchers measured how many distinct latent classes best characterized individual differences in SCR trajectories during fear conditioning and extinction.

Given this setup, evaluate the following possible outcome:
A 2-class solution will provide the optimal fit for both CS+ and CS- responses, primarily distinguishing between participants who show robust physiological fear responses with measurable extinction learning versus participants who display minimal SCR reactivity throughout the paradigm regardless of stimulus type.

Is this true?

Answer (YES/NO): NO